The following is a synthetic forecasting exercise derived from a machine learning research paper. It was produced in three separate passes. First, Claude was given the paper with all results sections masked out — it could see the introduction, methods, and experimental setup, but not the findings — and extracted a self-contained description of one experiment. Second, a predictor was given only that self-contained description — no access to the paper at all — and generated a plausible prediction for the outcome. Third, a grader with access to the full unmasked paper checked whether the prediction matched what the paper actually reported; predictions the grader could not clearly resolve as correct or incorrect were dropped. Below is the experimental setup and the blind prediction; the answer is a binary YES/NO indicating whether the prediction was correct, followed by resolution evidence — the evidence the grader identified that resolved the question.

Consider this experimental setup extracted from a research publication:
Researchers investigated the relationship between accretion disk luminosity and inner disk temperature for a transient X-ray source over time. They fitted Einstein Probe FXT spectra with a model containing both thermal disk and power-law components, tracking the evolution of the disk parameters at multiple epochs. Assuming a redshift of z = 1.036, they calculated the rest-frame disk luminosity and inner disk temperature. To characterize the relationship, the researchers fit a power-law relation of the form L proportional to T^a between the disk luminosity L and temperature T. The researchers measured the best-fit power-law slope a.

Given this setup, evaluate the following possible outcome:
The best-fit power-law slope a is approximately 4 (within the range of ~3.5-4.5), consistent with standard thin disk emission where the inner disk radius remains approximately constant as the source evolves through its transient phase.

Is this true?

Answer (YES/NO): NO